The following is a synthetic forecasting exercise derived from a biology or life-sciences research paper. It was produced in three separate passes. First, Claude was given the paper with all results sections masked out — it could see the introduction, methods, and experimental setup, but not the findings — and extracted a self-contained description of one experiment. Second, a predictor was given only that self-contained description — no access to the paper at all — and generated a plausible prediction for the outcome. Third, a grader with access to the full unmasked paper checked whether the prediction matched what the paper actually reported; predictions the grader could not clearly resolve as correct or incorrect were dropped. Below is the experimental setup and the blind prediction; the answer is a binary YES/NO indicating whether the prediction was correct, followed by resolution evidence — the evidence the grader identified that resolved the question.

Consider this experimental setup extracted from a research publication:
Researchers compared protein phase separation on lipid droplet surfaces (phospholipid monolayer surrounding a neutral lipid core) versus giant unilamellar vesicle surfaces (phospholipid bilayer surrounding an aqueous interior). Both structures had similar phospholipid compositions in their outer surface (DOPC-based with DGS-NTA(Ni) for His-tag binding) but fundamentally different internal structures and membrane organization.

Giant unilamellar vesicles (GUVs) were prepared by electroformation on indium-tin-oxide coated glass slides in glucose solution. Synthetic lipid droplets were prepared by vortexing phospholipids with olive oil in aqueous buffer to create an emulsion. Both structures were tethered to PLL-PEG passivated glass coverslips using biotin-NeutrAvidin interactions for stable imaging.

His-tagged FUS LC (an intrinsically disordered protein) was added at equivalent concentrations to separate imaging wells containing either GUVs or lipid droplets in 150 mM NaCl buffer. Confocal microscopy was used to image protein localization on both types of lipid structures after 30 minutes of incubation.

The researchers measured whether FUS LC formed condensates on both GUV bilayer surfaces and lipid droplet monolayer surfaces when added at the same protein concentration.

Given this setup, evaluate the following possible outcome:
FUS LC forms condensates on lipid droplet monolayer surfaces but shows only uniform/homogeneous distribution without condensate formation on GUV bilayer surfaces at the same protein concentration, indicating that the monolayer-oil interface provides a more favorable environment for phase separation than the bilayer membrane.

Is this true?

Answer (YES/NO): NO